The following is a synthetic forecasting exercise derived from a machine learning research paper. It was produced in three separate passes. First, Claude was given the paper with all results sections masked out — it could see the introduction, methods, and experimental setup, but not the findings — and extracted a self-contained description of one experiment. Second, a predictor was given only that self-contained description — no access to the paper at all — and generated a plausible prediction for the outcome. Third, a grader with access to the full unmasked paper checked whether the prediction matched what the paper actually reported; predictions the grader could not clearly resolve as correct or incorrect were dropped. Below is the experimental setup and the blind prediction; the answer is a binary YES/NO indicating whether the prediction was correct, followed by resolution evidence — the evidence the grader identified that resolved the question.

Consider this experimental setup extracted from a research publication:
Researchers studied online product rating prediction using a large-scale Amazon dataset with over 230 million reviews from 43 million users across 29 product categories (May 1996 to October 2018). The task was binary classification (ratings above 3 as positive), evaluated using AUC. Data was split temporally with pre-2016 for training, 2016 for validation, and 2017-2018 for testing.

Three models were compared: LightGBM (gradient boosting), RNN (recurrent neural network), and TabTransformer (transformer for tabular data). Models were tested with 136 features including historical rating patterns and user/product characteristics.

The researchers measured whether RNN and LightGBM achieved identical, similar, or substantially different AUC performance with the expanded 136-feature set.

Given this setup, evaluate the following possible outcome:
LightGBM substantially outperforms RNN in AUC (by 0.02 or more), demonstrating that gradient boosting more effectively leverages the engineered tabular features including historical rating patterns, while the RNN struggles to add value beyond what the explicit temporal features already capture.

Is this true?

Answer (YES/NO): NO